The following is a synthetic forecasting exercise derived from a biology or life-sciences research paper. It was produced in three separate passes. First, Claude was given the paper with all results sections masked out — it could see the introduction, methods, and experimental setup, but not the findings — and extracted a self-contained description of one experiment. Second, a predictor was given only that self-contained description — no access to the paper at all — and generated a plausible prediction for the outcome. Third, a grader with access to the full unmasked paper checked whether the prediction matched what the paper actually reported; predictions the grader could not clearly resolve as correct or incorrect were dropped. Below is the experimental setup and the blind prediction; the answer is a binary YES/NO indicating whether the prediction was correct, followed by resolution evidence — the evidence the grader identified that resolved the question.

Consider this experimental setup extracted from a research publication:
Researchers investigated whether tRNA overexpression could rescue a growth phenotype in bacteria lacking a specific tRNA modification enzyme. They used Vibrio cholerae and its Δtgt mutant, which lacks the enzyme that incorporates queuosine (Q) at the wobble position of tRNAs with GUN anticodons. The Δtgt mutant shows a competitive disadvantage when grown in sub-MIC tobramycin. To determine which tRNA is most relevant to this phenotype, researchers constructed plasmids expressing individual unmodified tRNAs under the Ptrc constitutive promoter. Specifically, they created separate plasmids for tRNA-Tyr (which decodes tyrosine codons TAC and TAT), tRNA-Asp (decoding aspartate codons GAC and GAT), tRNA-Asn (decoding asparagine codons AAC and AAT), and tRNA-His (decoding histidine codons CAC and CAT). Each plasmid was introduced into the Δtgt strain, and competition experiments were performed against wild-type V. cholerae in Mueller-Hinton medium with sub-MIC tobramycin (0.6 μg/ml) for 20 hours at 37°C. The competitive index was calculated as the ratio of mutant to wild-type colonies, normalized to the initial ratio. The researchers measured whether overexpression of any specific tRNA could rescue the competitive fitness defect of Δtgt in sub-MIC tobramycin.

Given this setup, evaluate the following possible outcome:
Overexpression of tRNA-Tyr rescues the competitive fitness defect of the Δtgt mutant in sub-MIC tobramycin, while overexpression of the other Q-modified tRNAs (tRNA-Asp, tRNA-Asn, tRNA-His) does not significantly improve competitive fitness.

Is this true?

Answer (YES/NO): YES